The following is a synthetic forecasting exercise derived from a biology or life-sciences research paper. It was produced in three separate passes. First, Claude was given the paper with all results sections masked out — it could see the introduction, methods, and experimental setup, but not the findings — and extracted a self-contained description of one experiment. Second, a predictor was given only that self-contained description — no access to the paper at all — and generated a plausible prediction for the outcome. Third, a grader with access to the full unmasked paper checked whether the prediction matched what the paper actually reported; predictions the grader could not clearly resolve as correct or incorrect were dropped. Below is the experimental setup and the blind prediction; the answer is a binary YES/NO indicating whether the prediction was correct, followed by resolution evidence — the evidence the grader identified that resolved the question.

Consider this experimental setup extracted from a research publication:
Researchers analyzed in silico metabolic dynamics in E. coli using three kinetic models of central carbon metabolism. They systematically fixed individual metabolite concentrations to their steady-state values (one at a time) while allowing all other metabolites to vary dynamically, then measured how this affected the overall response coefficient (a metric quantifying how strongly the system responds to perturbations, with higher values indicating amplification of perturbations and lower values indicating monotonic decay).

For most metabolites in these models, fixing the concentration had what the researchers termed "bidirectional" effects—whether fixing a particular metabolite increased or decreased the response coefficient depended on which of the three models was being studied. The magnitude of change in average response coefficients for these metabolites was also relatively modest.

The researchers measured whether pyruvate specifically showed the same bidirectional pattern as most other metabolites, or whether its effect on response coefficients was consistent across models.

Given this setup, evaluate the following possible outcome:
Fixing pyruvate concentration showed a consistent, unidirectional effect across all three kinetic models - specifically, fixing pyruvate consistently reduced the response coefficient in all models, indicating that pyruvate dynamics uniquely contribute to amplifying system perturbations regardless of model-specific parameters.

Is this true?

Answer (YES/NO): NO